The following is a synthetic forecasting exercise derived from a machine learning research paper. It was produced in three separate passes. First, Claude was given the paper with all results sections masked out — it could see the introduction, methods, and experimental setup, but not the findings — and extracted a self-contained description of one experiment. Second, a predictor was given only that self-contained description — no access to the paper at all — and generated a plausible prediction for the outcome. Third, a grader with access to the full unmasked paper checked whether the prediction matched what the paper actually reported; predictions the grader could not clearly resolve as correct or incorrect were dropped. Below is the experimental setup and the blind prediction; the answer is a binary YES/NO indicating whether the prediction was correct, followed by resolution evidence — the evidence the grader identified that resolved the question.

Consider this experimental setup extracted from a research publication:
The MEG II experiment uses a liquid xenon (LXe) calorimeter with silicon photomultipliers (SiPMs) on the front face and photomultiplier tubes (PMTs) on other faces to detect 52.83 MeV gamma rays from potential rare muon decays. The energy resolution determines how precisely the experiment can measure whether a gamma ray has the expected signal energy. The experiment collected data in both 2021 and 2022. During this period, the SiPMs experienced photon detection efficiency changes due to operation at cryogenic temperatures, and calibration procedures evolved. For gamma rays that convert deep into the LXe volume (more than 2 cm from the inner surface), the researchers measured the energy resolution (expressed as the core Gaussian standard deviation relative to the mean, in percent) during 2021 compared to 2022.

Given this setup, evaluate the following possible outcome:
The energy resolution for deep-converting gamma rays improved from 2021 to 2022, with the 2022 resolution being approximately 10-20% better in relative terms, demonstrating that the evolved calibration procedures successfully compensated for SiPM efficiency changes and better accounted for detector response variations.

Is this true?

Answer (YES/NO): NO